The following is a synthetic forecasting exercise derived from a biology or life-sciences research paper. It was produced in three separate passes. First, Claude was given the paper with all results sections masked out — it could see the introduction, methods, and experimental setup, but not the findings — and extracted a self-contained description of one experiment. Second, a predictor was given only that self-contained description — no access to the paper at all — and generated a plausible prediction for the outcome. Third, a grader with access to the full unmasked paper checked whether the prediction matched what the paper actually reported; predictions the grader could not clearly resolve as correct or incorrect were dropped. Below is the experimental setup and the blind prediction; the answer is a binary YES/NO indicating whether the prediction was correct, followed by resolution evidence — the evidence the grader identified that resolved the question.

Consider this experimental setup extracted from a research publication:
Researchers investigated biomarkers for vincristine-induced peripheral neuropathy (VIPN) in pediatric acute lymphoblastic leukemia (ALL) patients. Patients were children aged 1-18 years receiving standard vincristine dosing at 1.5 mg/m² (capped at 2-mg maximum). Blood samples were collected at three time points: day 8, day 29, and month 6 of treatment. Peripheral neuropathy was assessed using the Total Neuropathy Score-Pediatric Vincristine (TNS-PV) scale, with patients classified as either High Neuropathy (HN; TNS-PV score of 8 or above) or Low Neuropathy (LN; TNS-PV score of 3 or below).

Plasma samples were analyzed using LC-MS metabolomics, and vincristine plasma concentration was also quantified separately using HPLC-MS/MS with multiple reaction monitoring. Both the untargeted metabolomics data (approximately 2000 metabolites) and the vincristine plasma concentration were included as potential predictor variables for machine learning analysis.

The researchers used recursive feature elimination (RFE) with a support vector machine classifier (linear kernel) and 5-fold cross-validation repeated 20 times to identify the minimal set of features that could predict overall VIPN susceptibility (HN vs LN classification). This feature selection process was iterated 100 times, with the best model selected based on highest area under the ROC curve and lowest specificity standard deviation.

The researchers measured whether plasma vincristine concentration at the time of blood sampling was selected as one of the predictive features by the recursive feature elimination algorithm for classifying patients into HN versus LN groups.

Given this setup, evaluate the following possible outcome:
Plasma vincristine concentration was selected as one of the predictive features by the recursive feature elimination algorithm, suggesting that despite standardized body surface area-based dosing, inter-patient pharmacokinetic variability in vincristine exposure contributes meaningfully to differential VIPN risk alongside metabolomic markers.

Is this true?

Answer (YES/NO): NO